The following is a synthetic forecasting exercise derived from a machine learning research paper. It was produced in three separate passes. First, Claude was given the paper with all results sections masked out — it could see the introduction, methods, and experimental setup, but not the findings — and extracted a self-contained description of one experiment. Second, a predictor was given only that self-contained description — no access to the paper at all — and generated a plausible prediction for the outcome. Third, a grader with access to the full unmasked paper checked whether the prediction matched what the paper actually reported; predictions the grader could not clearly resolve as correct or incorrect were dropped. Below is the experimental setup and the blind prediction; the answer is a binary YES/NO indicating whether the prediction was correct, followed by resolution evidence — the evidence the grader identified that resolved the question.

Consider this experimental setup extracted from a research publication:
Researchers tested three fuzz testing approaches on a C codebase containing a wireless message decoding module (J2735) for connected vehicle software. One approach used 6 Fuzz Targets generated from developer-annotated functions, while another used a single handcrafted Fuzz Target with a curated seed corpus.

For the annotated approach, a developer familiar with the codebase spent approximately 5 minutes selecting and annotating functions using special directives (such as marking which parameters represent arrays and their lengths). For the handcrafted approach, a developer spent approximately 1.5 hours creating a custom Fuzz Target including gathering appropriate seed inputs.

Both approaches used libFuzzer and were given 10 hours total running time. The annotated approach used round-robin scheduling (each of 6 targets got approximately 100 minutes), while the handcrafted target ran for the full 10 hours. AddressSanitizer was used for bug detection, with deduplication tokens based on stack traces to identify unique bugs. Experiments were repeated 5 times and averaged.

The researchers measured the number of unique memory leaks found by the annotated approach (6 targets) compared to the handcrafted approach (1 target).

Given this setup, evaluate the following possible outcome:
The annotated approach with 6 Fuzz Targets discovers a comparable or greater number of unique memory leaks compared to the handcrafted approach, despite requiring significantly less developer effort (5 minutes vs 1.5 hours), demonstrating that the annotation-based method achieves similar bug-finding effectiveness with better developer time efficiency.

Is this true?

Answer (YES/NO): YES